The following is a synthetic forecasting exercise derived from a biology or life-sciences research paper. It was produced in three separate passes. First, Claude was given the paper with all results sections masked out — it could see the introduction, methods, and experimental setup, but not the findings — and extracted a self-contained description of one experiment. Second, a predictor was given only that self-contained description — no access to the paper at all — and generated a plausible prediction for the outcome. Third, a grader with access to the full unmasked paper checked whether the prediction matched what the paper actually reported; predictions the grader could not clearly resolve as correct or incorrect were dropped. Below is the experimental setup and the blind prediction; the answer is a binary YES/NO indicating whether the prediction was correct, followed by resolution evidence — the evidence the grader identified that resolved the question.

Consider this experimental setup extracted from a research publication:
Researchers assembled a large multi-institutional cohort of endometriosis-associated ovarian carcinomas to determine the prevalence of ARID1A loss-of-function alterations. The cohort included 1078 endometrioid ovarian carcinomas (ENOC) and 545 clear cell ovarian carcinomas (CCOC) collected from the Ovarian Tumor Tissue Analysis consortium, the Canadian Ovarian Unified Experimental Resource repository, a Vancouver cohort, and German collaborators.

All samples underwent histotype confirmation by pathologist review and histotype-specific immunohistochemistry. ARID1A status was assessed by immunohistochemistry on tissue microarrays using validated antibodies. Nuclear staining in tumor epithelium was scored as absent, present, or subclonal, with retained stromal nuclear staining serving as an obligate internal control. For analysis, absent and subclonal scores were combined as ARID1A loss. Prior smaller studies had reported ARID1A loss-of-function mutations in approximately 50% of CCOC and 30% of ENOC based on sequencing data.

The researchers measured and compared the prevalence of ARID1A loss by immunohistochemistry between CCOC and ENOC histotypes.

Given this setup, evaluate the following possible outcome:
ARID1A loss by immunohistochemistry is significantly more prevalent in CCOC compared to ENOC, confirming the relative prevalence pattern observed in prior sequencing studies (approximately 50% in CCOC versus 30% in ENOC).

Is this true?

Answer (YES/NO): YES